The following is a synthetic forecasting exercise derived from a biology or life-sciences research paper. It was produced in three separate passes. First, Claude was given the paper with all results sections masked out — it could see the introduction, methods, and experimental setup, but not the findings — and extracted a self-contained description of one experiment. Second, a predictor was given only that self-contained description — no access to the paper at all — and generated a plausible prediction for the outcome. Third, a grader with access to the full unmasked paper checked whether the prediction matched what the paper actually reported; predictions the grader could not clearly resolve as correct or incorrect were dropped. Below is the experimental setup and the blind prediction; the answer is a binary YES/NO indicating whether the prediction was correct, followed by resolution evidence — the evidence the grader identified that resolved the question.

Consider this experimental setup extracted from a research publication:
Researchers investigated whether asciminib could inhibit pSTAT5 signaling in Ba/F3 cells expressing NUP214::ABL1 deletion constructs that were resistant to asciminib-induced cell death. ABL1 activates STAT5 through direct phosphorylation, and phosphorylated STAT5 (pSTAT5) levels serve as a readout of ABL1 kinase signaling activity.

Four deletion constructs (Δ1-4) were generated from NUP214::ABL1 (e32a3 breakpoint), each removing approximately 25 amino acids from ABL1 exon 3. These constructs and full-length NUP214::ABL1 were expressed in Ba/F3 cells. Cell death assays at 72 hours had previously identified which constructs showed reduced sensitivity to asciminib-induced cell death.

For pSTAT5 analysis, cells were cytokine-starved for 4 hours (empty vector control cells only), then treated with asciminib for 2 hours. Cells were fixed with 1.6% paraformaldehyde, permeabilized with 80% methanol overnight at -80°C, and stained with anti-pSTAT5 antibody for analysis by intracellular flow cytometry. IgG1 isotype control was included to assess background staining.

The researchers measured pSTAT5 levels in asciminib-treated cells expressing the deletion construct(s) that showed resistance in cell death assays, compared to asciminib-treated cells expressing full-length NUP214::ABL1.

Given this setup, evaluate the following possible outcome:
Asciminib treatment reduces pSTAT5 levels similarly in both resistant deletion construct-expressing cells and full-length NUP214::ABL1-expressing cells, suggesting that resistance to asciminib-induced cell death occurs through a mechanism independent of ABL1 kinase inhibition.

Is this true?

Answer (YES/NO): NO